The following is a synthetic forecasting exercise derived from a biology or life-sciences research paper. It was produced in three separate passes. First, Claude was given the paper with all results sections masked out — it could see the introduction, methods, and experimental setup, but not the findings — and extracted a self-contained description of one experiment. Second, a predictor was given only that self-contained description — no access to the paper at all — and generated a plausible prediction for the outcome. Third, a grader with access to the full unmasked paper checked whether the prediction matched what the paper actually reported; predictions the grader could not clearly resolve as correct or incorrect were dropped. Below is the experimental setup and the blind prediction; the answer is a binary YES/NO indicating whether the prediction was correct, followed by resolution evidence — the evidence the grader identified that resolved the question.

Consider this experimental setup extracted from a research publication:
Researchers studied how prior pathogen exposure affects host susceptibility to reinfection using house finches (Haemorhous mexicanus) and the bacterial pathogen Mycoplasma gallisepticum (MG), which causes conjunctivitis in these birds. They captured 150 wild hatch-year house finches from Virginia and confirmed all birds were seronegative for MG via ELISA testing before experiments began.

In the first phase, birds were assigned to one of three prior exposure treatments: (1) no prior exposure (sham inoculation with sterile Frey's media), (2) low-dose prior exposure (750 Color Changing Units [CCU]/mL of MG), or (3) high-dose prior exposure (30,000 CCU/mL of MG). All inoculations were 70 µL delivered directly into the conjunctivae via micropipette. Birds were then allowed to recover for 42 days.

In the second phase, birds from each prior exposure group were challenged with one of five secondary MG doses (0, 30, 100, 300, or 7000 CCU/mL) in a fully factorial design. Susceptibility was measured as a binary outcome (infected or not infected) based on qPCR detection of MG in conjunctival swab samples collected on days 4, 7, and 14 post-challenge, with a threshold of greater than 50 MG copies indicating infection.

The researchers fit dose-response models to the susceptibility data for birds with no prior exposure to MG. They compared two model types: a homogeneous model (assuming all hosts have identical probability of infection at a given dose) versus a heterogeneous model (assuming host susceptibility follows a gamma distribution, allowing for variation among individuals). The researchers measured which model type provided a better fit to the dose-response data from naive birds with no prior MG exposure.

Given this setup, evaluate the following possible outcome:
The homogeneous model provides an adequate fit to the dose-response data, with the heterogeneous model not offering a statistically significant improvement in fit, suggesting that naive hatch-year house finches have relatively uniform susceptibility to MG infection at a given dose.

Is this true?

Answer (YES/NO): YES